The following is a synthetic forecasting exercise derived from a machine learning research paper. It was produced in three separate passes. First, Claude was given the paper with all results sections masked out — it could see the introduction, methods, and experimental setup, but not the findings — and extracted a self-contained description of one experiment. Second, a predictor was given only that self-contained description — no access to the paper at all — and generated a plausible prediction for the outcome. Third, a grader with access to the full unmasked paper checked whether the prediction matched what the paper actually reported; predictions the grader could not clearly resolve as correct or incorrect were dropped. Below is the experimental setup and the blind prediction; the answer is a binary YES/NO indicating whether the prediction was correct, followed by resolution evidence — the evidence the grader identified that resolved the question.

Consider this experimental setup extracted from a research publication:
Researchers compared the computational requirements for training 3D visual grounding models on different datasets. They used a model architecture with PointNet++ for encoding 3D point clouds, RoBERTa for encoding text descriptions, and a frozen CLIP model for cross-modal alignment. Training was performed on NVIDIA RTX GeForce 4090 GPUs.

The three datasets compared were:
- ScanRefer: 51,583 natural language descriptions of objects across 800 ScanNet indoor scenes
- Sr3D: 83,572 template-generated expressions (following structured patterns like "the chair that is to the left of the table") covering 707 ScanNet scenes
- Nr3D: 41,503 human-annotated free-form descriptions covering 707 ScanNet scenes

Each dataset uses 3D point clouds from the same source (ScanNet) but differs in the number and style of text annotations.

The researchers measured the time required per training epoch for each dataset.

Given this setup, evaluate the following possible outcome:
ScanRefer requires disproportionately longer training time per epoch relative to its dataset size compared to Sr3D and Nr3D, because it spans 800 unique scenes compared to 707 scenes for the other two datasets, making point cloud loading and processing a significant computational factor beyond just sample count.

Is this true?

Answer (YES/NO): NO